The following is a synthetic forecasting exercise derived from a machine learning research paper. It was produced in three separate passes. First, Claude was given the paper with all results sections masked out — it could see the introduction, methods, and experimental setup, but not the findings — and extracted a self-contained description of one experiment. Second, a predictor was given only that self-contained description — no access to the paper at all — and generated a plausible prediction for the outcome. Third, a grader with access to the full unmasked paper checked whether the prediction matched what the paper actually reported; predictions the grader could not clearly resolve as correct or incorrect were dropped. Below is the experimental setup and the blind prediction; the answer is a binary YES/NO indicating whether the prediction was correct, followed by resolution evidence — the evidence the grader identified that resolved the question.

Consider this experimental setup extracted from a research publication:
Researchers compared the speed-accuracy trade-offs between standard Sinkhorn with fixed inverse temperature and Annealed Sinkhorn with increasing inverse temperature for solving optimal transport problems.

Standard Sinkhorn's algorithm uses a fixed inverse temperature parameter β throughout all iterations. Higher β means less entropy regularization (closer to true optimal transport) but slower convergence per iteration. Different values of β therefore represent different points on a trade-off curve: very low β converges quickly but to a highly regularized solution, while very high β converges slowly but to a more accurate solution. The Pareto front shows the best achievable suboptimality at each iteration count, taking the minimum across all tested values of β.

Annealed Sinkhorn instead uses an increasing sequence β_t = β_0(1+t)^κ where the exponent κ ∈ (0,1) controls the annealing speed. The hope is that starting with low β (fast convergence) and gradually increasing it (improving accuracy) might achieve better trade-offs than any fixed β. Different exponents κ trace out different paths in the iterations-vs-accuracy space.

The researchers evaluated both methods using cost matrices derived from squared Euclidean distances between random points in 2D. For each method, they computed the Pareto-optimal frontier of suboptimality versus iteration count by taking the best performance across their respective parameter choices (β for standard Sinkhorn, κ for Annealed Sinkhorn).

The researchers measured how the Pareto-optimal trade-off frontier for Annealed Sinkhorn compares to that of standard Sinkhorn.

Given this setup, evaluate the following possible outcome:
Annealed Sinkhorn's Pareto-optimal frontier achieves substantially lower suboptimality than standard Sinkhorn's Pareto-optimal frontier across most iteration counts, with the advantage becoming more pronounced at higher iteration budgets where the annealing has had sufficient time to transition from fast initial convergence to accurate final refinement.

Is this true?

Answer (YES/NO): NO